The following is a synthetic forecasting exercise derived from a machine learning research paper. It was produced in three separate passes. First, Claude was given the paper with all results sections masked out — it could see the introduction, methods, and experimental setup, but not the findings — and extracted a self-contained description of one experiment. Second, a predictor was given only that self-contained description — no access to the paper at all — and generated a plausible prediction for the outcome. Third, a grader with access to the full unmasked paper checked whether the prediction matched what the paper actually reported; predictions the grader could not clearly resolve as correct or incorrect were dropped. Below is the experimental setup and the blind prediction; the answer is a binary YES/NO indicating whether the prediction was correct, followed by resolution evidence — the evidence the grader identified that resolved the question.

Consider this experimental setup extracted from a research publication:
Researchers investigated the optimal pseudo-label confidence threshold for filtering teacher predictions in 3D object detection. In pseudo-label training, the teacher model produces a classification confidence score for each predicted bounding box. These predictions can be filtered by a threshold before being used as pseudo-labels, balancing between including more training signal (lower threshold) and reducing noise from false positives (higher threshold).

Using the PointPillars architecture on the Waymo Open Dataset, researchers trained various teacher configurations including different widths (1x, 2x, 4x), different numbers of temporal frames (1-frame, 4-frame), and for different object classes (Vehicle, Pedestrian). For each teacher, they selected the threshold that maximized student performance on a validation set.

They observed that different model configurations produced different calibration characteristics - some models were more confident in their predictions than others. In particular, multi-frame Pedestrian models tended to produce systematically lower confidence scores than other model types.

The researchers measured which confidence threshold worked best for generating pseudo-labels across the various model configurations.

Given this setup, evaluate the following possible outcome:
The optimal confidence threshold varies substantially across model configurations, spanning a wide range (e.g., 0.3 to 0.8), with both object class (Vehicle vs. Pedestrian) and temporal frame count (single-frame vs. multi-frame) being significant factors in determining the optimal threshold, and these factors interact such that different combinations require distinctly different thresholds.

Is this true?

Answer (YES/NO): NO